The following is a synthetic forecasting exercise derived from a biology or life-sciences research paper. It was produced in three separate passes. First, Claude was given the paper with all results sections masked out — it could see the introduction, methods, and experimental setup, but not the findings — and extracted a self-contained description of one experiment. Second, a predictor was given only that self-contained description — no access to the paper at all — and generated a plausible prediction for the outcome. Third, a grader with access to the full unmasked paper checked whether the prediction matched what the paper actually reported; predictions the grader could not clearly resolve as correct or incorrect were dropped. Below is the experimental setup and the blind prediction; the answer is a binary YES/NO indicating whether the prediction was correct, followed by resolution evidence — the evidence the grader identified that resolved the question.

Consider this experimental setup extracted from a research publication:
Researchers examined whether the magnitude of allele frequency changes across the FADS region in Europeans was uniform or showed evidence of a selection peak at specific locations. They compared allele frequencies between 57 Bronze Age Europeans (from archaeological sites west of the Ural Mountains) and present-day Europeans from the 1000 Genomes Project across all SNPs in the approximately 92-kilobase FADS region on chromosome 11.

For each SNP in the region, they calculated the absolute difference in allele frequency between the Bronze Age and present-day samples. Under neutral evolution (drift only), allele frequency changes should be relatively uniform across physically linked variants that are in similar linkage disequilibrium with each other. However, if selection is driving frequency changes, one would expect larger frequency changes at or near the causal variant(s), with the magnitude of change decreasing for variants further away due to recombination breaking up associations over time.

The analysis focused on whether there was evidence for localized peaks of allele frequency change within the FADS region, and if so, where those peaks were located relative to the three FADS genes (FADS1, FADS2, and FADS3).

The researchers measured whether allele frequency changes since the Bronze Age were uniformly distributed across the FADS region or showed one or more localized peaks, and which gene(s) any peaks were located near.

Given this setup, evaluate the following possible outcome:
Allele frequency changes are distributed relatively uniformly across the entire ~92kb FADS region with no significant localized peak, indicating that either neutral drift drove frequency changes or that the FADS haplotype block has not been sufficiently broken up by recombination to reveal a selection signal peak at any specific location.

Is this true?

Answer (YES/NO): NO